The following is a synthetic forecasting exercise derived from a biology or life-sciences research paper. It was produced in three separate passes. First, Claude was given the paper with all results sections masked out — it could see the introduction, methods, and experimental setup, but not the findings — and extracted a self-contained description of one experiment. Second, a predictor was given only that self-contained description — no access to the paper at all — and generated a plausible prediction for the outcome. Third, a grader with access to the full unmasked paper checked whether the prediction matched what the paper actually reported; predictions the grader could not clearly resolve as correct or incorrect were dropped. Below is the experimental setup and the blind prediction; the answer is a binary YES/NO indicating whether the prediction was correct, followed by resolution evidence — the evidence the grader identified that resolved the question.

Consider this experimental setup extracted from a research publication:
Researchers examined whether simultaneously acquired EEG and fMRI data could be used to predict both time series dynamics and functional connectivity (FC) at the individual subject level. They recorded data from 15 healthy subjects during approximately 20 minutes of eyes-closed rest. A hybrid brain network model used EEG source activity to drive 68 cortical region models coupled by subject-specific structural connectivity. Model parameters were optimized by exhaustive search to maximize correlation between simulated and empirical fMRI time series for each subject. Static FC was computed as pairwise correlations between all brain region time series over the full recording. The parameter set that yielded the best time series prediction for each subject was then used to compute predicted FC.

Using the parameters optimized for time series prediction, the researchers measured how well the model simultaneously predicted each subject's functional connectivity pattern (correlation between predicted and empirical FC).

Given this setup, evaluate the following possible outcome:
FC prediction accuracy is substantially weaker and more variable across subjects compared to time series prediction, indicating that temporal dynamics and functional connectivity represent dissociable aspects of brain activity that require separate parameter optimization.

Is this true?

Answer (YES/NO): NO